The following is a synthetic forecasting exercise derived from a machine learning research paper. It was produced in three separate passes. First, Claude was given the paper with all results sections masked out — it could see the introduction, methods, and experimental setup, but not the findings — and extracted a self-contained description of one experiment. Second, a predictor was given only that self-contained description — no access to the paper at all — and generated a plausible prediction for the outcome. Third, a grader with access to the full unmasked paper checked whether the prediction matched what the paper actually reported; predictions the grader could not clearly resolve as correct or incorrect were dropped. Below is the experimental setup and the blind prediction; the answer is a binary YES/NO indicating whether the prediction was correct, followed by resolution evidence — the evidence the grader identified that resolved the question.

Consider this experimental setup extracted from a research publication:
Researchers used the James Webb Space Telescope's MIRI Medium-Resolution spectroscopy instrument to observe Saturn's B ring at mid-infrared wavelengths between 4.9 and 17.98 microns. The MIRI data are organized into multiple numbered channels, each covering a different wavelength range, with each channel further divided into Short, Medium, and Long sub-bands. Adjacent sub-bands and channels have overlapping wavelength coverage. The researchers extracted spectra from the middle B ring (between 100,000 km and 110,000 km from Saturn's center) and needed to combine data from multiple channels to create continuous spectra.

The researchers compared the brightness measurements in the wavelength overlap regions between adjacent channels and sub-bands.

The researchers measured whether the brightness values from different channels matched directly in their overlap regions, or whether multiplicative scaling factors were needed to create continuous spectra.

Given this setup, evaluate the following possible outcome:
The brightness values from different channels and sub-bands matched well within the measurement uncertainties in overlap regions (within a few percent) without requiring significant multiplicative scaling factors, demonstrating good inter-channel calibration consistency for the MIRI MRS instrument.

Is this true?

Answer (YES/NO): NO